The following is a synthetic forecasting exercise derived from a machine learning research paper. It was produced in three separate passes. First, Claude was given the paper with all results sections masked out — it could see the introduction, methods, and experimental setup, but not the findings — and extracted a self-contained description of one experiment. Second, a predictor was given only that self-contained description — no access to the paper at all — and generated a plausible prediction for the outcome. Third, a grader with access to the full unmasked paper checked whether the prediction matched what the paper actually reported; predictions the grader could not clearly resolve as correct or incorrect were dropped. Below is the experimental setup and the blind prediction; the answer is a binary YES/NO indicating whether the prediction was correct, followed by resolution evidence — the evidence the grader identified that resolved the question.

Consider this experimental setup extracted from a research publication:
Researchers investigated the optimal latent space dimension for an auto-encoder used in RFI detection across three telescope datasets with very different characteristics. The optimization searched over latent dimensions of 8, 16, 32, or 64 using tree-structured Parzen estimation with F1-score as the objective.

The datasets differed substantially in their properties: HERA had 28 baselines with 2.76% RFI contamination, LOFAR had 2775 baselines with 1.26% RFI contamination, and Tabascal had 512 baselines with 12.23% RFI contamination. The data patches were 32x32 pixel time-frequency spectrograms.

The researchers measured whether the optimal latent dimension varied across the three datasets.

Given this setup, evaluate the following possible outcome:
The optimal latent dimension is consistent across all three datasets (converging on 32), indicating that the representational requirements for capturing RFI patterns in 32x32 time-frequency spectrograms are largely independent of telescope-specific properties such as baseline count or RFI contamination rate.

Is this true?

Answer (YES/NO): NO